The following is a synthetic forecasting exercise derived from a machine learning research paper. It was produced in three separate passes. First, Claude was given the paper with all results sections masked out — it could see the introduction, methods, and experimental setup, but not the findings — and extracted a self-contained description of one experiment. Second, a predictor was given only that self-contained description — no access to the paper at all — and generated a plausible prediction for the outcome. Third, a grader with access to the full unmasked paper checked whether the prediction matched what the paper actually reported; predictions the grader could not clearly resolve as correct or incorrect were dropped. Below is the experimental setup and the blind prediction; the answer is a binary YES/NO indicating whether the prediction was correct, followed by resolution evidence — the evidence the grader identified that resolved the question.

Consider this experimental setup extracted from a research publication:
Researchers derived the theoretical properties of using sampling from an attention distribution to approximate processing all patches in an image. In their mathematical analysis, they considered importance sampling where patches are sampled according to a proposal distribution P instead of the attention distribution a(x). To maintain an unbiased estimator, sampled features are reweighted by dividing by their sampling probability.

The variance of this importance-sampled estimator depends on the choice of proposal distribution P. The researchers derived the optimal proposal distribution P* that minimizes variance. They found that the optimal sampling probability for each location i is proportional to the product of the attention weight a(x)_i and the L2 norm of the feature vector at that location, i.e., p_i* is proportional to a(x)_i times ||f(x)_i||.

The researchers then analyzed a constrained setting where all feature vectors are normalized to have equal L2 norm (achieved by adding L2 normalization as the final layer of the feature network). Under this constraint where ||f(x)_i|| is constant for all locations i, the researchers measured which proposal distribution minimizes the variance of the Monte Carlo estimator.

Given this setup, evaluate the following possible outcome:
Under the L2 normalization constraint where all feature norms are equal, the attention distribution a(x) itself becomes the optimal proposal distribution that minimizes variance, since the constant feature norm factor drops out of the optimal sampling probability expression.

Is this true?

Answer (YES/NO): YES